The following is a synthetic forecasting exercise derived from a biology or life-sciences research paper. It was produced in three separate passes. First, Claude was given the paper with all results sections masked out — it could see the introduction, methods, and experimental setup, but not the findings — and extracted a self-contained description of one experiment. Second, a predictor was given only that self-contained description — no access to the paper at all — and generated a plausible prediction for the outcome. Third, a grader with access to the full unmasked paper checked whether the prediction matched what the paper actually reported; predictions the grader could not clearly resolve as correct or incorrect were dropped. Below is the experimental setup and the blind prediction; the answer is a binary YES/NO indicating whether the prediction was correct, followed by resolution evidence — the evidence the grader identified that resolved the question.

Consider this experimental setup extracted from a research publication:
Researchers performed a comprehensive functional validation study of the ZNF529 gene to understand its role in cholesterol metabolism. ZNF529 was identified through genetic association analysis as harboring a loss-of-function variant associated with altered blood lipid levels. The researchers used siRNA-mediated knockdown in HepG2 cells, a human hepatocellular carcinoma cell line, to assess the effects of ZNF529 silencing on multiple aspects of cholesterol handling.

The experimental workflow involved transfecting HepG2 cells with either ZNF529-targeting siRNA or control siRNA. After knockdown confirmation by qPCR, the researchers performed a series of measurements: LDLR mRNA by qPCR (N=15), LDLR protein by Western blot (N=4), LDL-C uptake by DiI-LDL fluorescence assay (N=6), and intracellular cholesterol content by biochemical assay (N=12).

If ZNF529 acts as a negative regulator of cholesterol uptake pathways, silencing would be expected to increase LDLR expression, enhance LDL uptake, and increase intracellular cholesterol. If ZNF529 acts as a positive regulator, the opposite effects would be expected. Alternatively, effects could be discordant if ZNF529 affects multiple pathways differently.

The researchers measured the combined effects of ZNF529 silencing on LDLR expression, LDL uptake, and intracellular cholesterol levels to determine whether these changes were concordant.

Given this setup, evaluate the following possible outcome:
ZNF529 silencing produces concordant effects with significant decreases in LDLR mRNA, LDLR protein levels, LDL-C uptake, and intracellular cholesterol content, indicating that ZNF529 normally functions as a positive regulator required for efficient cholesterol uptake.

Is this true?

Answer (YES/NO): NO